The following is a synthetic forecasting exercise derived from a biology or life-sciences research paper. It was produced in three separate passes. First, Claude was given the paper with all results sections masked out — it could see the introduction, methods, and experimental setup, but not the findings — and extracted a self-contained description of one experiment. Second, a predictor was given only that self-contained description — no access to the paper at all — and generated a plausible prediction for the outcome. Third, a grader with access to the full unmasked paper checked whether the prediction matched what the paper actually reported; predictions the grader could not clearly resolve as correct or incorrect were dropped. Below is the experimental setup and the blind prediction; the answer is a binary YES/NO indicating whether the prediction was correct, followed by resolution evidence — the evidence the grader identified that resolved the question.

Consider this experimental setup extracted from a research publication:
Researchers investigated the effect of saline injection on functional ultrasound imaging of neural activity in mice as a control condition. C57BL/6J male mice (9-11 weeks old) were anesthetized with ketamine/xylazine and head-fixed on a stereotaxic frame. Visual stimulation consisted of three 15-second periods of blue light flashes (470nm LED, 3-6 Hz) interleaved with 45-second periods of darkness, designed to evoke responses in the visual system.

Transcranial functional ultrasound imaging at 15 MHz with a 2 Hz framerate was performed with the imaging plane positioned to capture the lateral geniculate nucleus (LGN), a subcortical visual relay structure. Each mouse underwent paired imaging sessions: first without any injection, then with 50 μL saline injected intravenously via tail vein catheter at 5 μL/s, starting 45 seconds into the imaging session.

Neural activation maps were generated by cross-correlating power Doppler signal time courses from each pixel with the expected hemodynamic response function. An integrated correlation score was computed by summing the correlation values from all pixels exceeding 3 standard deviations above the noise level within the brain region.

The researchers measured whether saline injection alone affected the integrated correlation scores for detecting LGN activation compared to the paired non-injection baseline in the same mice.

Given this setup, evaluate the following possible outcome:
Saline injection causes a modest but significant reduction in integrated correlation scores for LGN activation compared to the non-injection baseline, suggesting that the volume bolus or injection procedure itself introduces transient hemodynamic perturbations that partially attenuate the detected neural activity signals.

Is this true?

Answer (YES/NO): YES